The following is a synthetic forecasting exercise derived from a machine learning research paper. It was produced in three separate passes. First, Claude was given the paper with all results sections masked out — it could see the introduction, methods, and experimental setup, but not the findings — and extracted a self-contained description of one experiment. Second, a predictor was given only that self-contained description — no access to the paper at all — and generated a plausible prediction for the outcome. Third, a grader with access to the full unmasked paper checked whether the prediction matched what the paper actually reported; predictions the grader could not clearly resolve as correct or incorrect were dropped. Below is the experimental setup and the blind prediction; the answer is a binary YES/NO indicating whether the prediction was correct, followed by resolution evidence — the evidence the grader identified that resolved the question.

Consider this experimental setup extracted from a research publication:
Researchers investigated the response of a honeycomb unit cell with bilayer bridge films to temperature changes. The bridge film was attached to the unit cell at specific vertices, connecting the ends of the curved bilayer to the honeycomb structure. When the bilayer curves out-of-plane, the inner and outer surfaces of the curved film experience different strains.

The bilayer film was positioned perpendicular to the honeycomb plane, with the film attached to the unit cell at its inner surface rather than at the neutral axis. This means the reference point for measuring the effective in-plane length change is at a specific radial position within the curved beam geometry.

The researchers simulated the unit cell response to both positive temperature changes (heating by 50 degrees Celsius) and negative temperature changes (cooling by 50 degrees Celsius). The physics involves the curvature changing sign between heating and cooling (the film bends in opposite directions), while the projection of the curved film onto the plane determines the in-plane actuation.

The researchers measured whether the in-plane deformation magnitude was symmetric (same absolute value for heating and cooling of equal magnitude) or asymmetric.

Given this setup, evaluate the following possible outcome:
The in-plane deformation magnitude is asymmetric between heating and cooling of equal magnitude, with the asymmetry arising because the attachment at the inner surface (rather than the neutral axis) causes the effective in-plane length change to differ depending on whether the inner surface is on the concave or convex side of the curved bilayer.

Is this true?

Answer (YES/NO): YES